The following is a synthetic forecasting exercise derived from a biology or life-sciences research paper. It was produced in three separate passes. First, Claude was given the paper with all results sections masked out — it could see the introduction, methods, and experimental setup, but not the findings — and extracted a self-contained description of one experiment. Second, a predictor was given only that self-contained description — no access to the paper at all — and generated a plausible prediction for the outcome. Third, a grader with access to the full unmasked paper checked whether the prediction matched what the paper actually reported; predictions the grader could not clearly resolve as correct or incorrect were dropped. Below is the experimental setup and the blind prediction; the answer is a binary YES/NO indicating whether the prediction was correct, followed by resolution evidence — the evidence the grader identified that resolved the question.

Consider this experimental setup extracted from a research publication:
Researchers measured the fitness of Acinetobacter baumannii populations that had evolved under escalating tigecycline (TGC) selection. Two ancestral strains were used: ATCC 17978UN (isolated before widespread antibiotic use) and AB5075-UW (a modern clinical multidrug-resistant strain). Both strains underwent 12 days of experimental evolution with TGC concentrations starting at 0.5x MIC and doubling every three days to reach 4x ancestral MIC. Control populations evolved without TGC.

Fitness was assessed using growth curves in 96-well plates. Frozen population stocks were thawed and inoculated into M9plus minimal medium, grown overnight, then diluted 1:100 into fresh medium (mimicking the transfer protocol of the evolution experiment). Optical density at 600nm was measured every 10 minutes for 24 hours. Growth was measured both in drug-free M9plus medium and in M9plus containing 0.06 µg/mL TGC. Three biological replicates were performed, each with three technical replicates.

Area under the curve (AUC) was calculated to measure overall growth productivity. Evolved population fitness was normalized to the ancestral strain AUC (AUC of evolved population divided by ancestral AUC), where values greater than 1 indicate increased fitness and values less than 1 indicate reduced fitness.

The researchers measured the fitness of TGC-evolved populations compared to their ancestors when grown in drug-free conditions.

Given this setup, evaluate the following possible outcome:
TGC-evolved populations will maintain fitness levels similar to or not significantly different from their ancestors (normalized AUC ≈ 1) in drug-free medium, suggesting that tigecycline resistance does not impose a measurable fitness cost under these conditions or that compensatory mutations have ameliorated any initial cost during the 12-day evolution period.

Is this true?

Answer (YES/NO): NO